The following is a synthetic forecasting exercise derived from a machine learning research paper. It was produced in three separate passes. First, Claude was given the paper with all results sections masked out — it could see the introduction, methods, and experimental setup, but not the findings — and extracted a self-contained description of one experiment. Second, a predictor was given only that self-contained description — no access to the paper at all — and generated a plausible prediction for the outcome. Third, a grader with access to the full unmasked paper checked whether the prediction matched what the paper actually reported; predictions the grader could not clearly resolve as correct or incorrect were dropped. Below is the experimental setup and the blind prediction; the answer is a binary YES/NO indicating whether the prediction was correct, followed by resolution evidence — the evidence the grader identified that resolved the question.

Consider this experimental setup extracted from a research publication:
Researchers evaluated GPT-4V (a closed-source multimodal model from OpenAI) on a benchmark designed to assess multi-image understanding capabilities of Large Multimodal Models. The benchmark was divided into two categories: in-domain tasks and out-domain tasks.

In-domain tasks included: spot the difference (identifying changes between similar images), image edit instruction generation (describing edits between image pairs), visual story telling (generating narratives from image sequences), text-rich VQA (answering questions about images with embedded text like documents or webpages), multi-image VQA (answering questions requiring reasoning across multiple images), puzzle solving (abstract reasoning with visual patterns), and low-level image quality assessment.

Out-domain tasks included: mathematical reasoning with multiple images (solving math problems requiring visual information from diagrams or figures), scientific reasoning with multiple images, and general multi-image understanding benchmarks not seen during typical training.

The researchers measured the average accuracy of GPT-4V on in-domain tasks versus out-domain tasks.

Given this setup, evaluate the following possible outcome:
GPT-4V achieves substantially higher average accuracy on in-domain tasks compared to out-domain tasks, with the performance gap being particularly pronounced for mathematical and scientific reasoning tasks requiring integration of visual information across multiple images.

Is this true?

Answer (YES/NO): NO